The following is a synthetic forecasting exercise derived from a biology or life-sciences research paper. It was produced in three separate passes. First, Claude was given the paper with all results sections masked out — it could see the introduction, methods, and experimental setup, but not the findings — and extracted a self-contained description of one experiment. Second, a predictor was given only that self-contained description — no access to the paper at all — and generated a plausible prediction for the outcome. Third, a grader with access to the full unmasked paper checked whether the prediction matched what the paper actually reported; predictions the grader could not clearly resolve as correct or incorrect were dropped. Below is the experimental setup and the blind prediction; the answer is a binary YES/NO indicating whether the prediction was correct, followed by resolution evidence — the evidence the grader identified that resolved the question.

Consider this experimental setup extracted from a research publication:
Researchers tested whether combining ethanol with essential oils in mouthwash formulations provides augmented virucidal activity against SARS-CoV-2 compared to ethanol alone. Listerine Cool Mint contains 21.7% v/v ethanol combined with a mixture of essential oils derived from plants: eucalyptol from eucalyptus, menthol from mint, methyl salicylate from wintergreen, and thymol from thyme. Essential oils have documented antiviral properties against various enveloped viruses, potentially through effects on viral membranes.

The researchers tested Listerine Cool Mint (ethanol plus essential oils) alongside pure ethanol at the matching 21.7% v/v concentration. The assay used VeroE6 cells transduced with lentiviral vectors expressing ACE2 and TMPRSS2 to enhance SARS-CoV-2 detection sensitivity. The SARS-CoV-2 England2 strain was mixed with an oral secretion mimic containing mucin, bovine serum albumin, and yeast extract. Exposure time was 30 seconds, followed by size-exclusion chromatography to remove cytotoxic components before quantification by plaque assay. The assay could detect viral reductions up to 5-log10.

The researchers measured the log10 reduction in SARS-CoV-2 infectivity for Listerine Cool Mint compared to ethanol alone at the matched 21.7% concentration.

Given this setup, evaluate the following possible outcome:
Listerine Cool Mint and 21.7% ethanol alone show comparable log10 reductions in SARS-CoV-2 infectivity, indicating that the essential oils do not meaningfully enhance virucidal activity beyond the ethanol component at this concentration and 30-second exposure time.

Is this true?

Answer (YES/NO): NO